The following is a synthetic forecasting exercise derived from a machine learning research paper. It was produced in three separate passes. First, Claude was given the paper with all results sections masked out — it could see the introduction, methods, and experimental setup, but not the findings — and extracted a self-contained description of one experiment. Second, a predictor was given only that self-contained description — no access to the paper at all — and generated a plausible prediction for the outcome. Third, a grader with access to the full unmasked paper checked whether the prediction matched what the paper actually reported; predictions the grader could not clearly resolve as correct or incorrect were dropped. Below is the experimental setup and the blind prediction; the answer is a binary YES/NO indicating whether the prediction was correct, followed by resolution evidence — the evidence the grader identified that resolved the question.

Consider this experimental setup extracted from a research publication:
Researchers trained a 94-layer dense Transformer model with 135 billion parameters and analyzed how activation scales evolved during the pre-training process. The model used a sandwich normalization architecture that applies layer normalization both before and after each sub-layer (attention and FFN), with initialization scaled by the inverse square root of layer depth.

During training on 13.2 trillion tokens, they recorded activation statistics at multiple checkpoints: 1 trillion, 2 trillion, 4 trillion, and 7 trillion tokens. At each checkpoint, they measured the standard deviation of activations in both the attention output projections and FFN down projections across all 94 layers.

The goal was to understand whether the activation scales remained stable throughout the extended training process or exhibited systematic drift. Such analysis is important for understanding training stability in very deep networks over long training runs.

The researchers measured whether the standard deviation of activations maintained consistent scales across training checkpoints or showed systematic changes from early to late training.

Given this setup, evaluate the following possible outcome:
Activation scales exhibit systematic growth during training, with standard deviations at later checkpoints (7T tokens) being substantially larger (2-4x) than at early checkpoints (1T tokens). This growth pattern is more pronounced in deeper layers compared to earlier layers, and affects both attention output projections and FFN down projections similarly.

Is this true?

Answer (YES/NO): NO